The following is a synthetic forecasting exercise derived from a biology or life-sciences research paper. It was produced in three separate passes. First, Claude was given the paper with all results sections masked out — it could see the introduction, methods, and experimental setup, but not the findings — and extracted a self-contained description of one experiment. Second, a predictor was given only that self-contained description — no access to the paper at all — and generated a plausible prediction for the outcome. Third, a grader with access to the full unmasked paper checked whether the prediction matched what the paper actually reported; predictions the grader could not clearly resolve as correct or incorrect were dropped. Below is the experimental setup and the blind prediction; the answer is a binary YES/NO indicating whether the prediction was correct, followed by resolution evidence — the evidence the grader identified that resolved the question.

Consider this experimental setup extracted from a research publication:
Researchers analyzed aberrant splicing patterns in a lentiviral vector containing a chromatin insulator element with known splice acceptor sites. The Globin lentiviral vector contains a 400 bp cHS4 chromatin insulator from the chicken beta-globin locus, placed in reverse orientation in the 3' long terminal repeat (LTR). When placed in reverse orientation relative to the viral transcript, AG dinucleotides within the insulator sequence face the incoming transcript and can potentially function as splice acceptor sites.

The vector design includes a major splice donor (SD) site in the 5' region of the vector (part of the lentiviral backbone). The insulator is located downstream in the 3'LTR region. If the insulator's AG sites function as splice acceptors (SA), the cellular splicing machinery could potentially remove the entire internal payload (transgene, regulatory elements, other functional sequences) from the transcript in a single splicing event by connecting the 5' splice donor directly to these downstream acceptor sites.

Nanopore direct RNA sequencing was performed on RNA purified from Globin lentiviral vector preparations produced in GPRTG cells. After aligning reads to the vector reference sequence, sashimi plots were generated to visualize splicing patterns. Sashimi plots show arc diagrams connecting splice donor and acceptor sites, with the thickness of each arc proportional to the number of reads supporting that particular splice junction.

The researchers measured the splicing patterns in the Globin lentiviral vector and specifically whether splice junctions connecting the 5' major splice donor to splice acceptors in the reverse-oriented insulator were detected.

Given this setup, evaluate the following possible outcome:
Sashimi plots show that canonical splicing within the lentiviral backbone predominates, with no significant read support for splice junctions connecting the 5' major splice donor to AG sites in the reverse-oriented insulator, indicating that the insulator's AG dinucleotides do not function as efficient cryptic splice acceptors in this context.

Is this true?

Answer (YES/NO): NO